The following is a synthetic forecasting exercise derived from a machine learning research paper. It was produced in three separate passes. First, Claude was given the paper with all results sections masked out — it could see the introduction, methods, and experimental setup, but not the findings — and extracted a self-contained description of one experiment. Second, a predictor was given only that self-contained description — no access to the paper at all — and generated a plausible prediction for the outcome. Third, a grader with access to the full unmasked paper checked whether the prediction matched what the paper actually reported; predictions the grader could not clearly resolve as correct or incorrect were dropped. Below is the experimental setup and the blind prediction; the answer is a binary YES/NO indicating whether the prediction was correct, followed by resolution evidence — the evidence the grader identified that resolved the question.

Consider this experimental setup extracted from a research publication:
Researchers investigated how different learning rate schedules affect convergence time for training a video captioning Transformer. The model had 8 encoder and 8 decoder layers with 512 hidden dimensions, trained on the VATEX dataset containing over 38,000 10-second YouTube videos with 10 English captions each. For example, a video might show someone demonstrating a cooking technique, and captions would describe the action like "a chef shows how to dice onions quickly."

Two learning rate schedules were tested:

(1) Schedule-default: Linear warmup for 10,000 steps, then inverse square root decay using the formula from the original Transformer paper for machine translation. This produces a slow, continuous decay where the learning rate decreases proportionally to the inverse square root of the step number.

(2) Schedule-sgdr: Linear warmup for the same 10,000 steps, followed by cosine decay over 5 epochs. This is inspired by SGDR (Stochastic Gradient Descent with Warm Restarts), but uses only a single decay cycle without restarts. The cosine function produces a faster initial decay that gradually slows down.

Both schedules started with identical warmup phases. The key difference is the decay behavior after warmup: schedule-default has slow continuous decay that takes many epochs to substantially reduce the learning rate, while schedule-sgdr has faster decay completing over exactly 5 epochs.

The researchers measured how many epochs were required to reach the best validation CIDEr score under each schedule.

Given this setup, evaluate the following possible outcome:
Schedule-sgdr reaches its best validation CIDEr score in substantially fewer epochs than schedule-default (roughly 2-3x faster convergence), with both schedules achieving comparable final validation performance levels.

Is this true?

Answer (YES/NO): NO